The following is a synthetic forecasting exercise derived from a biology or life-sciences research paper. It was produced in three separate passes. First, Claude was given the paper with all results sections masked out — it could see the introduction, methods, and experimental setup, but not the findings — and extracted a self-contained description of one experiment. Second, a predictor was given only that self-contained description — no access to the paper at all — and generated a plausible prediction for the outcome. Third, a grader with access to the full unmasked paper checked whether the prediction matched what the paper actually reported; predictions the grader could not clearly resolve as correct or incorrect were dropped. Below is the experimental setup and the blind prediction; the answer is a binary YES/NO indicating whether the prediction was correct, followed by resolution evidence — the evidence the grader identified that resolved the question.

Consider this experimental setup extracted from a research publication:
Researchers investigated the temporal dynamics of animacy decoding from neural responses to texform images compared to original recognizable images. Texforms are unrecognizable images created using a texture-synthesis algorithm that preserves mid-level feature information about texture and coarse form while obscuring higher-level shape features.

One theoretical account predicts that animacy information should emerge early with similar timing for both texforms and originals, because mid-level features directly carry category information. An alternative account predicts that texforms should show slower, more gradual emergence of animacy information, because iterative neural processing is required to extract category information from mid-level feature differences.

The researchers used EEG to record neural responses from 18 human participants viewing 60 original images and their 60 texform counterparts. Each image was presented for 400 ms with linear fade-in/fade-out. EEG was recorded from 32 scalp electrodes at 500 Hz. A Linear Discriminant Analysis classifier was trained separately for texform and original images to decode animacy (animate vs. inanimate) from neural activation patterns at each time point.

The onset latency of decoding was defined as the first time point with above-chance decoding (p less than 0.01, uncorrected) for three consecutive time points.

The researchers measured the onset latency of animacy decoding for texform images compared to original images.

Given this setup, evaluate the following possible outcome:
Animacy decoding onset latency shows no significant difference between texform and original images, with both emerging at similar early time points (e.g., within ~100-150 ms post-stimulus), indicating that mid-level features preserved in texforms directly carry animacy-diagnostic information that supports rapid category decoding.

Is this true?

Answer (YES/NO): YES